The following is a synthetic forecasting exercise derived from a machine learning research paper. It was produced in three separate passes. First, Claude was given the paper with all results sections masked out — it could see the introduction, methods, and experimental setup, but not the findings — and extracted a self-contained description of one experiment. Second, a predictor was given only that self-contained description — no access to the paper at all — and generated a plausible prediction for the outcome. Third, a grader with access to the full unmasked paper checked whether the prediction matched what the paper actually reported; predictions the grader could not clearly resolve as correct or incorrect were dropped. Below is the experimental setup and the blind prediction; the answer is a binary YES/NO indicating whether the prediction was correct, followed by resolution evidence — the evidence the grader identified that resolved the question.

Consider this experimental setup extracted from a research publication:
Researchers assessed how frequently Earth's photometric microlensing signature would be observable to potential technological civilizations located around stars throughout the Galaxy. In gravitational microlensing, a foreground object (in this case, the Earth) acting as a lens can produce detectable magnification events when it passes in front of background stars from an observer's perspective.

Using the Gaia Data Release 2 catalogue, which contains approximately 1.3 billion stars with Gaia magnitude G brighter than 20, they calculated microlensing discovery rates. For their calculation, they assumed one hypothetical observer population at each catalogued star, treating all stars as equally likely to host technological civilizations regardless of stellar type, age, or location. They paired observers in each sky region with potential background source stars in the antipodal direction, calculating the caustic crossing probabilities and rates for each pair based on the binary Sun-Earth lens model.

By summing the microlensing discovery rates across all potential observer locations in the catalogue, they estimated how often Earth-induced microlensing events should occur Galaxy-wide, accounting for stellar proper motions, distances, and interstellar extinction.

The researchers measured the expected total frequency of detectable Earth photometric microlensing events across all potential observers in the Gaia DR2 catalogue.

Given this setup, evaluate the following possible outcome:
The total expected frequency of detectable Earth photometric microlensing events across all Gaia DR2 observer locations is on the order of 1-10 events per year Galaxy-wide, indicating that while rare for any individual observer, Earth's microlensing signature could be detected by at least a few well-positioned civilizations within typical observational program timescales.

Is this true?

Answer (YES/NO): NO